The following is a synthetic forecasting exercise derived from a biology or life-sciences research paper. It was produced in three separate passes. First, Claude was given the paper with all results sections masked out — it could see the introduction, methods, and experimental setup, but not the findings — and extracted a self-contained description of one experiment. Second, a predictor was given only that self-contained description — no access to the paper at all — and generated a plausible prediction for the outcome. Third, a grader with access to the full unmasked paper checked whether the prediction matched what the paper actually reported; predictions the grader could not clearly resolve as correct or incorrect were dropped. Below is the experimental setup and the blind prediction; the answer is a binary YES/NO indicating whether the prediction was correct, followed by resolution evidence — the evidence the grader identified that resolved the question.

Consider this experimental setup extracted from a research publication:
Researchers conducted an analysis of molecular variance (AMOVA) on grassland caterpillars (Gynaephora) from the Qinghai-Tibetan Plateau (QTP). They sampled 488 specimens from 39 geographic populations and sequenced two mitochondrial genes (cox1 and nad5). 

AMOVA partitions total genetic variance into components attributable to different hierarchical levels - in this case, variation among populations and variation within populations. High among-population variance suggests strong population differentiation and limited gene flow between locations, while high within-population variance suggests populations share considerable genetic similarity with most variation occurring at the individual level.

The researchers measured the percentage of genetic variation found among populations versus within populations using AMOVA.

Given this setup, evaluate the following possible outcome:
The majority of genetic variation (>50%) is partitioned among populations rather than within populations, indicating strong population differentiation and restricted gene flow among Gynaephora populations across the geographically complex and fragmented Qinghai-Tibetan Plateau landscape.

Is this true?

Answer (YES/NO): YES